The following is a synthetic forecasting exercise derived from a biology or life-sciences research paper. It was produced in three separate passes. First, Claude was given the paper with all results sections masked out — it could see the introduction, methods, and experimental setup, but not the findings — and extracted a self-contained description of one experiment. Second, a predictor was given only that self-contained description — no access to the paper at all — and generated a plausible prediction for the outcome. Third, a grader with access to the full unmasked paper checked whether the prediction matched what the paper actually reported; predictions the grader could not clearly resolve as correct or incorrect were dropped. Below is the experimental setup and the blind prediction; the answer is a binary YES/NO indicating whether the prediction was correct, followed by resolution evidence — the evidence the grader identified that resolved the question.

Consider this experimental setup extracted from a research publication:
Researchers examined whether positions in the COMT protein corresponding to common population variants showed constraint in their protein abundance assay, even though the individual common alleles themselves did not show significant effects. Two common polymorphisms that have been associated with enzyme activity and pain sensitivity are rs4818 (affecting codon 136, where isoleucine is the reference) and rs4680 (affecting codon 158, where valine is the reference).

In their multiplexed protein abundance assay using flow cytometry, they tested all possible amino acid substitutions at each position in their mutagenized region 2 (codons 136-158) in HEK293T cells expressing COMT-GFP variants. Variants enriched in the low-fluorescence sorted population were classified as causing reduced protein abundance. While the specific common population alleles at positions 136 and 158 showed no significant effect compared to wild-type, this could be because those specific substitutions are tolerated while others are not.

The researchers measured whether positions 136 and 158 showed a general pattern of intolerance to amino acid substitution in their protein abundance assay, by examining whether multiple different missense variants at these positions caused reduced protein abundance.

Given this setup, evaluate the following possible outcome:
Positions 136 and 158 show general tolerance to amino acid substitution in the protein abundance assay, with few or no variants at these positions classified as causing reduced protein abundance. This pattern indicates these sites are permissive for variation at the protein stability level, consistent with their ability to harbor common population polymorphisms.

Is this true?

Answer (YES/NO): NO